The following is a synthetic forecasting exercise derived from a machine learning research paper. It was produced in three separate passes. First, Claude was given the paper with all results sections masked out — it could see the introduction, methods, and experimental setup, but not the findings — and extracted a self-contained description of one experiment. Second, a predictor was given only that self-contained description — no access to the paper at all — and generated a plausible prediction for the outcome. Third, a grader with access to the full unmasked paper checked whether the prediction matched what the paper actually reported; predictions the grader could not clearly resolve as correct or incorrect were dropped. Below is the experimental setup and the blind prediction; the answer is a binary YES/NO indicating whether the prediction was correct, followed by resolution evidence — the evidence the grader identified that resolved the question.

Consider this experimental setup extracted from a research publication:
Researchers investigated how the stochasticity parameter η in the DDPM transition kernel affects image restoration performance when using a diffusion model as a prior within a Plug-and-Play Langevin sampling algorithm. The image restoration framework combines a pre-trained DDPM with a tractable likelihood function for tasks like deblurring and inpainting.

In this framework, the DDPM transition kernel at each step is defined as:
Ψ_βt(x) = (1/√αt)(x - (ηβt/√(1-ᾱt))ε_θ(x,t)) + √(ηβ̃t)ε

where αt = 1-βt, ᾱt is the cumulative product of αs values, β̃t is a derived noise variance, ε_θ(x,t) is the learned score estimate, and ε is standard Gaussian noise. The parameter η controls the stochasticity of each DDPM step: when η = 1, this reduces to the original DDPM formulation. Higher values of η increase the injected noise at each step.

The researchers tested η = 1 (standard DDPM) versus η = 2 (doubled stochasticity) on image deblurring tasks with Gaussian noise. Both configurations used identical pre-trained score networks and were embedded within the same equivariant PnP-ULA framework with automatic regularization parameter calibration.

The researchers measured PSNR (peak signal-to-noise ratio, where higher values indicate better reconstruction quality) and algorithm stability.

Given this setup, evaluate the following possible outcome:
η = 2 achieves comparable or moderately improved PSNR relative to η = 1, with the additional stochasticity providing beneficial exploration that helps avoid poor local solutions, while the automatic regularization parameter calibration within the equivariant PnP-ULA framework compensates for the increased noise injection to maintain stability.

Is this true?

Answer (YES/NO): YES